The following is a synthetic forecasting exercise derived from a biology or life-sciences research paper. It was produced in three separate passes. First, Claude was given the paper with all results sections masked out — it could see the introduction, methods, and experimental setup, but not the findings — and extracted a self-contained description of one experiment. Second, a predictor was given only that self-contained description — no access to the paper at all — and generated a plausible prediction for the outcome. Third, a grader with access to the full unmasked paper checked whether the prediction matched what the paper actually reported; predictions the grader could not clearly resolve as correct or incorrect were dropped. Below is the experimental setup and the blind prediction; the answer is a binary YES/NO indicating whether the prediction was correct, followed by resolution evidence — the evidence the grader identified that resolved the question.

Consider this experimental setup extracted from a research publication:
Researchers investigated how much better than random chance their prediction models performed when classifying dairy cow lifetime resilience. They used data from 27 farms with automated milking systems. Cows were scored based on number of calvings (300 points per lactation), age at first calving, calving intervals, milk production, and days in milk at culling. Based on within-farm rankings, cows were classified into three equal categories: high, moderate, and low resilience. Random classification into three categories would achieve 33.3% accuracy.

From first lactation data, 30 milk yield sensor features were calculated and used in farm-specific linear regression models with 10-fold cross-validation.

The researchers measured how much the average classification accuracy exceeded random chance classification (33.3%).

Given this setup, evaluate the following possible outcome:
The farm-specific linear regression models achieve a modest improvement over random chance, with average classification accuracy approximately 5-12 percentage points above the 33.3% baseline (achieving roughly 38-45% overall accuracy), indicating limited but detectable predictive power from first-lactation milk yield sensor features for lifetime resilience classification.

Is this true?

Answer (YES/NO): NO